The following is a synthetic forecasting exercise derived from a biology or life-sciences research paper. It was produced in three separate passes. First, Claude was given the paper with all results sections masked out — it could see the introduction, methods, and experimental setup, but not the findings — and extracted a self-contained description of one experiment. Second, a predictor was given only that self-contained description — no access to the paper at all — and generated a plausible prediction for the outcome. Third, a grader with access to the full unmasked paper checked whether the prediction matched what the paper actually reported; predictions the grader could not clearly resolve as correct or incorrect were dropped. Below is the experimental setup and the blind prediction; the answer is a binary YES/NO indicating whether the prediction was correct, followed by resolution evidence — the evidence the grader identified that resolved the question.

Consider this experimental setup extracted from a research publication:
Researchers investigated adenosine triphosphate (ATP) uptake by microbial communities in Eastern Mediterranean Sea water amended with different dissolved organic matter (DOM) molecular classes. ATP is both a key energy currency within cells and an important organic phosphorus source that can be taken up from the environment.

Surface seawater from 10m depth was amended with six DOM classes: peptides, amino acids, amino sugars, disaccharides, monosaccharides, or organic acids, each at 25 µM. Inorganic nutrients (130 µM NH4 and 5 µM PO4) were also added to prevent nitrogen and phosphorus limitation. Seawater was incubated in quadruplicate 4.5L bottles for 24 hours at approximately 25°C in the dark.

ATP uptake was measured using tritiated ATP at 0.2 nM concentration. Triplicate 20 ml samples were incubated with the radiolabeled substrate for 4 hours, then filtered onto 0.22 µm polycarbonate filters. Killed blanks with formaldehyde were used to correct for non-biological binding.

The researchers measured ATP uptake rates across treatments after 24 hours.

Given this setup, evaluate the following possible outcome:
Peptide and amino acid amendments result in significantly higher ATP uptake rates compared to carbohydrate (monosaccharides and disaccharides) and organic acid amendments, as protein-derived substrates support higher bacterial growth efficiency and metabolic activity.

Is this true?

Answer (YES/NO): NO